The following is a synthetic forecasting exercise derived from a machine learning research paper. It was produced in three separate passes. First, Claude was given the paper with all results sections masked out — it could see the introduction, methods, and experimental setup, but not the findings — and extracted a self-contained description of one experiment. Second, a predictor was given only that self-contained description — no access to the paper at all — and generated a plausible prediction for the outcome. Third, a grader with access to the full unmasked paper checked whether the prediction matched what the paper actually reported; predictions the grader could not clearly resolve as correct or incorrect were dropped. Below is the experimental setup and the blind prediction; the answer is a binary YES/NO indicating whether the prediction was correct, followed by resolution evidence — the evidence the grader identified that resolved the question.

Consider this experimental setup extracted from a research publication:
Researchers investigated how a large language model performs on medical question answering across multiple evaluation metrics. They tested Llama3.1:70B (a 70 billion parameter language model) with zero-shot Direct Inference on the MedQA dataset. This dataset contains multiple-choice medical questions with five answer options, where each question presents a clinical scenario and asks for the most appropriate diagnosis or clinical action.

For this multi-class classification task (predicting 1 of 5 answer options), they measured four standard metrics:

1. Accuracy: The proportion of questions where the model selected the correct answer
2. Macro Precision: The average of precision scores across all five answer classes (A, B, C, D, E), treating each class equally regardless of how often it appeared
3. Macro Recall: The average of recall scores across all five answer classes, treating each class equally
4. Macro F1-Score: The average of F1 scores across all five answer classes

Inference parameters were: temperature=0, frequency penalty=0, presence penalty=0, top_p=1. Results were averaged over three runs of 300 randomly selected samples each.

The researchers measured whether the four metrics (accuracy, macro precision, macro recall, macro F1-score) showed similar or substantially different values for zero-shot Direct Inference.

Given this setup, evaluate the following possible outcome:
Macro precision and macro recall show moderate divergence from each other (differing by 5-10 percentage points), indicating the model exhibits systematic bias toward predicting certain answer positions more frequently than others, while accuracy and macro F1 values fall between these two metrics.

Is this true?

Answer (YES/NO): NO